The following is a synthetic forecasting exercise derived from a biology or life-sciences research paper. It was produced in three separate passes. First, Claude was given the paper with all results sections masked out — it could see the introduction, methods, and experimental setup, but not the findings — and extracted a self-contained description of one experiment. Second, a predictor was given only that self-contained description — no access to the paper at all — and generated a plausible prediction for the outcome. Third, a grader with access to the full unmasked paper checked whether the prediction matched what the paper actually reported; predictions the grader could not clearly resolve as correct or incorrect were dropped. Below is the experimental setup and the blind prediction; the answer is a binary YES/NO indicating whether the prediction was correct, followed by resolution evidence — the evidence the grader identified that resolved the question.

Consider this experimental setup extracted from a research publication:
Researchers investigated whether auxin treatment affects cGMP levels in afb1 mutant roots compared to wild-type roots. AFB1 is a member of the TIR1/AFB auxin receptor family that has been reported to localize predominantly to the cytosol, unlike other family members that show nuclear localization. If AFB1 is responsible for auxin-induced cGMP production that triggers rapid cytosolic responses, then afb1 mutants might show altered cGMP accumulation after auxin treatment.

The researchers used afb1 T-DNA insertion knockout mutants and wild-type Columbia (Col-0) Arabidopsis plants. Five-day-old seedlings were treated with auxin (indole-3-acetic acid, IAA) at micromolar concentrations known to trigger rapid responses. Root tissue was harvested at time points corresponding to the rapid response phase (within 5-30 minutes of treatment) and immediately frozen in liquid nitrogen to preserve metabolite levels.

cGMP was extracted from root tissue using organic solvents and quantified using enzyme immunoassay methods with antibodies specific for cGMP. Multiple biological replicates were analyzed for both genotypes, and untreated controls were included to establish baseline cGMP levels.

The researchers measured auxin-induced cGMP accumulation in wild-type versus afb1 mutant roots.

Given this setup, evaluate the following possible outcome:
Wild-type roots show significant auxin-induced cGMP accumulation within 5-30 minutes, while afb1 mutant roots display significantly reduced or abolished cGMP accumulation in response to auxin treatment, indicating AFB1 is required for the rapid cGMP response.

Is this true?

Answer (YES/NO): YES